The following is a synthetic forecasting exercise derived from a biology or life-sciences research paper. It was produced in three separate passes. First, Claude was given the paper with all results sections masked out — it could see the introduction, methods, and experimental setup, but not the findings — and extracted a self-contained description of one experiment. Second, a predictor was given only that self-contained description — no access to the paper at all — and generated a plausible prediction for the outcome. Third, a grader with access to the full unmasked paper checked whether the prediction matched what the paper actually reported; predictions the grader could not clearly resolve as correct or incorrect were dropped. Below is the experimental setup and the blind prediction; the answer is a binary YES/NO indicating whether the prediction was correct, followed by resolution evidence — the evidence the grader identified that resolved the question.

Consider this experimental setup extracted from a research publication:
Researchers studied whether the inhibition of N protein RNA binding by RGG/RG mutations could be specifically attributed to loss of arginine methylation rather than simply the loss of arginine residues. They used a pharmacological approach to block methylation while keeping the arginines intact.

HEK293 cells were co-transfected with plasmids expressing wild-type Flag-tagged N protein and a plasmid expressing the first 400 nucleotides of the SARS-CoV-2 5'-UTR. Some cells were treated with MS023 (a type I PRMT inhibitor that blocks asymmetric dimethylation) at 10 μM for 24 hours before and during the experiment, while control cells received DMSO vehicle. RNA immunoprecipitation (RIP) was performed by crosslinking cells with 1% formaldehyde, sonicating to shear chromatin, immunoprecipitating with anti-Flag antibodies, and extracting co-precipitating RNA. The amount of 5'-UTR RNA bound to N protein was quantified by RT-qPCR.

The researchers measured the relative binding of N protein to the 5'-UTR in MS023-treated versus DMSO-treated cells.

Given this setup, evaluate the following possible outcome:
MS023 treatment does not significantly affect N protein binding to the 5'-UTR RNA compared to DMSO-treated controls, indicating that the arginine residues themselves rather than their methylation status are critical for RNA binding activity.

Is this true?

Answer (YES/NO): NO